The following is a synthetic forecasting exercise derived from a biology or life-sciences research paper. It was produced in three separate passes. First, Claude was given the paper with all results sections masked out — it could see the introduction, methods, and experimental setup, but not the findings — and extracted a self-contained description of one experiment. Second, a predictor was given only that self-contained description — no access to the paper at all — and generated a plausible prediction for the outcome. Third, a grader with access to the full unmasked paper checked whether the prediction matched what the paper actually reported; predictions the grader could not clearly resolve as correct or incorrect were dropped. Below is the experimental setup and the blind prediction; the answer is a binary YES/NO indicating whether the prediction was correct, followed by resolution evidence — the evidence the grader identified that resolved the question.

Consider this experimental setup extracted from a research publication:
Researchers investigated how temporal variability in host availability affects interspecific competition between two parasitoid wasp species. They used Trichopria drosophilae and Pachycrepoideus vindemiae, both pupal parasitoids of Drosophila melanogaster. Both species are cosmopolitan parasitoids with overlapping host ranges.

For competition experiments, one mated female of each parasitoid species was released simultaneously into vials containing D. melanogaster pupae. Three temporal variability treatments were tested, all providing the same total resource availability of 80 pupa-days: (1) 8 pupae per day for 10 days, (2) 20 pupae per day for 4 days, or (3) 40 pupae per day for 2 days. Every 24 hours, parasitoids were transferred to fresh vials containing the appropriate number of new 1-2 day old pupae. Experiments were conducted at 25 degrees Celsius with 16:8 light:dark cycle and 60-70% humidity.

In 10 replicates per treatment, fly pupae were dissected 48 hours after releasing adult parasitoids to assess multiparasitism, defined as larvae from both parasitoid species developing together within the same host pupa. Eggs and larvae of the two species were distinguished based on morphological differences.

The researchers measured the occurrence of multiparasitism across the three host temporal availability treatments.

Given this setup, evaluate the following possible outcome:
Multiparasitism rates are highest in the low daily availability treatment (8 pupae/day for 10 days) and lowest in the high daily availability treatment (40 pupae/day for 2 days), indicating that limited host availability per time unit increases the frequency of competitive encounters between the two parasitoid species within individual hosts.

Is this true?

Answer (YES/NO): YES